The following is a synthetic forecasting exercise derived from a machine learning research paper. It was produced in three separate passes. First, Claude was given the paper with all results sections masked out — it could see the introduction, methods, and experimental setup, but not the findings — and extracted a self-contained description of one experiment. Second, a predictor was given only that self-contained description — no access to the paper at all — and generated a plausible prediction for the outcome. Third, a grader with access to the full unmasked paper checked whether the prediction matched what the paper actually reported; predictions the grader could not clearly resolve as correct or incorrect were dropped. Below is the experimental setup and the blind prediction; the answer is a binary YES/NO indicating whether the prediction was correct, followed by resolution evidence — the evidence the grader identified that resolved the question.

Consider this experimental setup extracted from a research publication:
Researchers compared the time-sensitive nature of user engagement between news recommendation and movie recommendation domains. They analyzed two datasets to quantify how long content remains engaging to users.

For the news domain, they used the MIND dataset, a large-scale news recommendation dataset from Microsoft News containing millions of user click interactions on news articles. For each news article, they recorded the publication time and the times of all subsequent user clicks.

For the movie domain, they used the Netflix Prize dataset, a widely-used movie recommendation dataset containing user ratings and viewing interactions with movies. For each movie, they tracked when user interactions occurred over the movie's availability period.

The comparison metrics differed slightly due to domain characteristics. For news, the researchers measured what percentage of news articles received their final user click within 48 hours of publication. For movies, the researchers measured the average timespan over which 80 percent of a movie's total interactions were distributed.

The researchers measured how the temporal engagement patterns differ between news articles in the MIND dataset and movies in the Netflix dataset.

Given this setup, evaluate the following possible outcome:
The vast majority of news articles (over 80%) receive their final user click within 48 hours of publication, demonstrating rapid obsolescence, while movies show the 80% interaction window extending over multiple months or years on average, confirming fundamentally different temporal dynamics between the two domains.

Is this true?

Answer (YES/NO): YES